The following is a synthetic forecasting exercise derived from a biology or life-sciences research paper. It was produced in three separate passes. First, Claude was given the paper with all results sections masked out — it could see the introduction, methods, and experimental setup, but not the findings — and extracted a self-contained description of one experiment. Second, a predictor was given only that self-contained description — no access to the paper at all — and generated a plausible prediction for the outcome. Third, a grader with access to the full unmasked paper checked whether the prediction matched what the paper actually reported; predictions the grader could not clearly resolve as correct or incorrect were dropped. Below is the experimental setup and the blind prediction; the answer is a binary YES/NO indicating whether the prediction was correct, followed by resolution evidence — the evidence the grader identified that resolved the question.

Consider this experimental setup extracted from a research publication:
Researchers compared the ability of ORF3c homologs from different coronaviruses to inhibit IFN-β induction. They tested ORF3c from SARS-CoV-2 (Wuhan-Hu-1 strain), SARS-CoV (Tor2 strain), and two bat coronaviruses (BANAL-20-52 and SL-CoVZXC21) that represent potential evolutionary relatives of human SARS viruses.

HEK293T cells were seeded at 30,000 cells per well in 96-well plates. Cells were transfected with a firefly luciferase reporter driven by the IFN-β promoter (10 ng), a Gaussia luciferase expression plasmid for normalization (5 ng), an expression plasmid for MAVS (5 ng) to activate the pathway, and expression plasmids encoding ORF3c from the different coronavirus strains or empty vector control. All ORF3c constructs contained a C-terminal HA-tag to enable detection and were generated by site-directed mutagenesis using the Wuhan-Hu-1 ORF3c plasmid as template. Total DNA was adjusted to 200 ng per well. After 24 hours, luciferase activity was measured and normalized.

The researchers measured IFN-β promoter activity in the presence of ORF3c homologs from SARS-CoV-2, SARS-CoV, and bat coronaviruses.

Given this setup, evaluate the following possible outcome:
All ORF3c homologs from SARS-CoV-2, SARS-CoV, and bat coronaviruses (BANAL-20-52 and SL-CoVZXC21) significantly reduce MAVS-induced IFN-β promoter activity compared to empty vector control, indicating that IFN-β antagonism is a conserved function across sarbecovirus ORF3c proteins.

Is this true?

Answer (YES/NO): NO